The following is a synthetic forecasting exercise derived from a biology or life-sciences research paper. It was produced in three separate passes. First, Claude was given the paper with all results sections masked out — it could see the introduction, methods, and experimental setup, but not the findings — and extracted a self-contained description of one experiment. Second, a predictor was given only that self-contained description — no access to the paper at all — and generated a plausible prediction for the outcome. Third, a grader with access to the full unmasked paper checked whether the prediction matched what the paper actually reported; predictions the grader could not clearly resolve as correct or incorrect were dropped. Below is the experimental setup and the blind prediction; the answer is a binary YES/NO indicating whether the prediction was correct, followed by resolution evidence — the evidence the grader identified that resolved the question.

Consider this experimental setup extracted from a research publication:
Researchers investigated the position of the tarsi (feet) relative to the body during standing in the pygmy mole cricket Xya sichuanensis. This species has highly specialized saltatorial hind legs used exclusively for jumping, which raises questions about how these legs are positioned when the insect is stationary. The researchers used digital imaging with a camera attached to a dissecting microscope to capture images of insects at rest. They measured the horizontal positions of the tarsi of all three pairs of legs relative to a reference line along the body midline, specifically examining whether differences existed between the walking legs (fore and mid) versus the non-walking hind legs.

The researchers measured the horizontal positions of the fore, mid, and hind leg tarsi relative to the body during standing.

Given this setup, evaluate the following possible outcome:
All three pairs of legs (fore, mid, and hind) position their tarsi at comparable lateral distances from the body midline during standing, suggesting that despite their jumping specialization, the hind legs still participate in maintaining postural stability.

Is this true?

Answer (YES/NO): NO